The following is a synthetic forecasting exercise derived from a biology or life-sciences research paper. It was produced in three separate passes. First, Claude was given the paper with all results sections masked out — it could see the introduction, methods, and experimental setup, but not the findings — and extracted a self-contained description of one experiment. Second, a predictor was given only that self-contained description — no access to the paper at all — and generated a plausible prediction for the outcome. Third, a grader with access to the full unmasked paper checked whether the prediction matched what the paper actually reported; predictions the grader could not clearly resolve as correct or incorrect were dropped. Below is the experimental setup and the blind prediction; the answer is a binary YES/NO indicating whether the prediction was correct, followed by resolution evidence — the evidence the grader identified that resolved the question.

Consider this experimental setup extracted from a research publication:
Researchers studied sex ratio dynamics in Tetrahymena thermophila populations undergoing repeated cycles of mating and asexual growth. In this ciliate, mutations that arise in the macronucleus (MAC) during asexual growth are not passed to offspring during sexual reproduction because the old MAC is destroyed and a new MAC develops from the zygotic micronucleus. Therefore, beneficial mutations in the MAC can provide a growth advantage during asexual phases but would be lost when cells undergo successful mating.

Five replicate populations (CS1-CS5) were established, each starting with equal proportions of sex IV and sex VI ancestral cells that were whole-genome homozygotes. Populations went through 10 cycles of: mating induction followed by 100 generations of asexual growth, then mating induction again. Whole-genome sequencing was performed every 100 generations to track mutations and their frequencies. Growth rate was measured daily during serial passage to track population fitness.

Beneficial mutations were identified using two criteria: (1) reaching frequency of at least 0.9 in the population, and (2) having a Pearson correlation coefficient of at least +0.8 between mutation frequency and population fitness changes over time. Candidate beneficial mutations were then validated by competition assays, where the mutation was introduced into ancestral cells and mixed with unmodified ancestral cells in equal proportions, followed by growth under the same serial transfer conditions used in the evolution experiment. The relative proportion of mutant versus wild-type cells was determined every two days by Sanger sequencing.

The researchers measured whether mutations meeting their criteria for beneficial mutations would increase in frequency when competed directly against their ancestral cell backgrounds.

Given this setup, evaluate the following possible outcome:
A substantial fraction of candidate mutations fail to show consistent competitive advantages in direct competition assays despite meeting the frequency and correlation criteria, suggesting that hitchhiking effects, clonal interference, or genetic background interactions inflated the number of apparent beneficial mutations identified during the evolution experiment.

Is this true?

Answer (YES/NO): NO